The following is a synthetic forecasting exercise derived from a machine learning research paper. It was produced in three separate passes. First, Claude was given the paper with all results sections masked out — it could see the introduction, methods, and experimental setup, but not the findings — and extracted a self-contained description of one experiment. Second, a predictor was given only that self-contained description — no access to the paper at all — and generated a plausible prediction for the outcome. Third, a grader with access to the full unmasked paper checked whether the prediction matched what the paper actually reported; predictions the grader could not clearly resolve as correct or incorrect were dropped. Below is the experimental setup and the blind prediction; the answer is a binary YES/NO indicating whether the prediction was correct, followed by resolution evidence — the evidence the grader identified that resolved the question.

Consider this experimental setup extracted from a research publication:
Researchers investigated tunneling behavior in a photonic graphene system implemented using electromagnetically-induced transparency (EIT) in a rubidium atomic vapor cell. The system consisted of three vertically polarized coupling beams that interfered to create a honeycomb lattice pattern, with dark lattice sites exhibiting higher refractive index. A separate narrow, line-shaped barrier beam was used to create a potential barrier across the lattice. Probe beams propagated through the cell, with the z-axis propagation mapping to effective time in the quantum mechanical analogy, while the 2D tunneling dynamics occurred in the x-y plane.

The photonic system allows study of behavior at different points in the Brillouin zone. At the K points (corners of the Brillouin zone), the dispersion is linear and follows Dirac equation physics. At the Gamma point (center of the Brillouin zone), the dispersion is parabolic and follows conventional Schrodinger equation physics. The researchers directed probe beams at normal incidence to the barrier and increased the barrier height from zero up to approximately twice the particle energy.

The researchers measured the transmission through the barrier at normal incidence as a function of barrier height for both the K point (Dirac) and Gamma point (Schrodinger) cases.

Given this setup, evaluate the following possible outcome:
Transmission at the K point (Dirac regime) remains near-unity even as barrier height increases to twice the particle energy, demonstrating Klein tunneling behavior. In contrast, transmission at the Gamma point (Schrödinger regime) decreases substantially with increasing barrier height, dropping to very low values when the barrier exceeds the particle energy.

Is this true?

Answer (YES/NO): YES